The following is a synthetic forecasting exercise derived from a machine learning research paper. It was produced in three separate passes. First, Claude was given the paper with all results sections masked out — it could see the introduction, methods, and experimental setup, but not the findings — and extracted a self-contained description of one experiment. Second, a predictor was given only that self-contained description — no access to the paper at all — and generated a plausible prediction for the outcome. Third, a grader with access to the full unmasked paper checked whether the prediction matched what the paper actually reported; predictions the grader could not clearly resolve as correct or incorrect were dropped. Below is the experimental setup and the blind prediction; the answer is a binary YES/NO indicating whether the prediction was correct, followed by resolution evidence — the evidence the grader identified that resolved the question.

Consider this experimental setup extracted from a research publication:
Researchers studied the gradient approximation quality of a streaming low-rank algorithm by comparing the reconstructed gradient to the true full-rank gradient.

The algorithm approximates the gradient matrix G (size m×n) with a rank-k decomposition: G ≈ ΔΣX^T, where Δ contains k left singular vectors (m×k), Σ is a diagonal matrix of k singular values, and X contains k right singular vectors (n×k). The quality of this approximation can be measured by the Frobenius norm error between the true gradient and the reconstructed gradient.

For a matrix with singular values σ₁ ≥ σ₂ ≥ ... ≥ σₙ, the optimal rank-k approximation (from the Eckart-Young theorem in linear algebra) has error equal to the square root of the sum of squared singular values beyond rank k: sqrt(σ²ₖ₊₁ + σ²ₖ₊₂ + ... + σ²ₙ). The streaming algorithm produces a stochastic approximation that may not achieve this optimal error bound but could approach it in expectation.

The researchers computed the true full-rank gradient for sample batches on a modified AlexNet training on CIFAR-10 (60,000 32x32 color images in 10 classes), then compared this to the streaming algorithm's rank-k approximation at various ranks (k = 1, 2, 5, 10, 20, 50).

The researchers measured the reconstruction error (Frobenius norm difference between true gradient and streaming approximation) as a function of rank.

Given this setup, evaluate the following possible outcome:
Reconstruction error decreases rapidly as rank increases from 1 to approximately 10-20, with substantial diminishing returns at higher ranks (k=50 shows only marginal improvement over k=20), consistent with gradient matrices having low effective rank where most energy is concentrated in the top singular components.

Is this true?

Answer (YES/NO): NO